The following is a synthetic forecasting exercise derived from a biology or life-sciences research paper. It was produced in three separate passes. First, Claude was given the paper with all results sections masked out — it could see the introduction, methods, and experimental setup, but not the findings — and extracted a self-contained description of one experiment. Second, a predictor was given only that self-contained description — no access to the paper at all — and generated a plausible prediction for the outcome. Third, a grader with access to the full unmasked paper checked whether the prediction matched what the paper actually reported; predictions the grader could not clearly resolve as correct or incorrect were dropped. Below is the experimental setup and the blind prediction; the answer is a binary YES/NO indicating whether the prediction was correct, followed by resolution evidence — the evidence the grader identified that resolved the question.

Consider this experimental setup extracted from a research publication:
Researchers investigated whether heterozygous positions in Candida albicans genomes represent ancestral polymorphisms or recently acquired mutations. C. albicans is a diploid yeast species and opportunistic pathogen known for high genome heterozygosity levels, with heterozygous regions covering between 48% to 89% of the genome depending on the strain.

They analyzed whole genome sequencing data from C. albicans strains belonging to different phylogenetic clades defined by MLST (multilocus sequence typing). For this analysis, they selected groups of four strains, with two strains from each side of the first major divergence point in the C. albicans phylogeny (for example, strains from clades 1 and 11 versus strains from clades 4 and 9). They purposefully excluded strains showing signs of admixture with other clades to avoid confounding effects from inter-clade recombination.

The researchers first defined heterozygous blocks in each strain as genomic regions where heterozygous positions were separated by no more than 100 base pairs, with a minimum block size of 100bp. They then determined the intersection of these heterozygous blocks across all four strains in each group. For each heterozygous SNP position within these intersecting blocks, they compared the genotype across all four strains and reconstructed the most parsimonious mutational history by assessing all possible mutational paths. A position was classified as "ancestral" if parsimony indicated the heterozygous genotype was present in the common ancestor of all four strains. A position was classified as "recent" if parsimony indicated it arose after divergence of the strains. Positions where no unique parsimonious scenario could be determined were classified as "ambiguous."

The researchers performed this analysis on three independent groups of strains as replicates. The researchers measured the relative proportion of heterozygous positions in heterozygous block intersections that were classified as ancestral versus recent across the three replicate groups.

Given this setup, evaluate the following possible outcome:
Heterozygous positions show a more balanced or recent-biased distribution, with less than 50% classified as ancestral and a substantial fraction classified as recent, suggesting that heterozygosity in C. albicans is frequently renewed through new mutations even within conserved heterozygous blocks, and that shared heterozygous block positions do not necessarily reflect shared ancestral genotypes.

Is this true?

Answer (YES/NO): NO